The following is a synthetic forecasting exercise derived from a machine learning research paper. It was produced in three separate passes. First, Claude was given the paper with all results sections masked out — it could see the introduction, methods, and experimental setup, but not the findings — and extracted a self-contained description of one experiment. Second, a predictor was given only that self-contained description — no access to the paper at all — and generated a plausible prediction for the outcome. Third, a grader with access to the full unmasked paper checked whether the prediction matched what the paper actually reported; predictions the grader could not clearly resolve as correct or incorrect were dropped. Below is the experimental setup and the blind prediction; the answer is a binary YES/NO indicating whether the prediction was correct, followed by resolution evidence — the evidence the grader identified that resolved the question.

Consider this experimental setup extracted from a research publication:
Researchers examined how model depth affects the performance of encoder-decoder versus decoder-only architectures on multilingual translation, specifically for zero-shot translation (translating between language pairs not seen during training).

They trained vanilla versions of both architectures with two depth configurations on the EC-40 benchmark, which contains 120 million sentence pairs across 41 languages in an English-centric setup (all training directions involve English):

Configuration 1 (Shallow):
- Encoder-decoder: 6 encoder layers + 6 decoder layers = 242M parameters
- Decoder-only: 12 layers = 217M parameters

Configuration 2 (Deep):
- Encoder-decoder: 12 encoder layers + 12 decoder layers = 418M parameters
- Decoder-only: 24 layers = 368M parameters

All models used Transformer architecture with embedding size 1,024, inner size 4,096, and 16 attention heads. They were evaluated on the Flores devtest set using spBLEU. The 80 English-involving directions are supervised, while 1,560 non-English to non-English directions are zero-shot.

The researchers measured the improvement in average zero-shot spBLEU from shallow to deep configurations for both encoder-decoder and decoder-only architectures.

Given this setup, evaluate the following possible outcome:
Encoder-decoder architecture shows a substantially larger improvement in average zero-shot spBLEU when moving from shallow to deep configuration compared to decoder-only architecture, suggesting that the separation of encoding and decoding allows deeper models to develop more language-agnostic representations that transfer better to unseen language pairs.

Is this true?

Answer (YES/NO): NO